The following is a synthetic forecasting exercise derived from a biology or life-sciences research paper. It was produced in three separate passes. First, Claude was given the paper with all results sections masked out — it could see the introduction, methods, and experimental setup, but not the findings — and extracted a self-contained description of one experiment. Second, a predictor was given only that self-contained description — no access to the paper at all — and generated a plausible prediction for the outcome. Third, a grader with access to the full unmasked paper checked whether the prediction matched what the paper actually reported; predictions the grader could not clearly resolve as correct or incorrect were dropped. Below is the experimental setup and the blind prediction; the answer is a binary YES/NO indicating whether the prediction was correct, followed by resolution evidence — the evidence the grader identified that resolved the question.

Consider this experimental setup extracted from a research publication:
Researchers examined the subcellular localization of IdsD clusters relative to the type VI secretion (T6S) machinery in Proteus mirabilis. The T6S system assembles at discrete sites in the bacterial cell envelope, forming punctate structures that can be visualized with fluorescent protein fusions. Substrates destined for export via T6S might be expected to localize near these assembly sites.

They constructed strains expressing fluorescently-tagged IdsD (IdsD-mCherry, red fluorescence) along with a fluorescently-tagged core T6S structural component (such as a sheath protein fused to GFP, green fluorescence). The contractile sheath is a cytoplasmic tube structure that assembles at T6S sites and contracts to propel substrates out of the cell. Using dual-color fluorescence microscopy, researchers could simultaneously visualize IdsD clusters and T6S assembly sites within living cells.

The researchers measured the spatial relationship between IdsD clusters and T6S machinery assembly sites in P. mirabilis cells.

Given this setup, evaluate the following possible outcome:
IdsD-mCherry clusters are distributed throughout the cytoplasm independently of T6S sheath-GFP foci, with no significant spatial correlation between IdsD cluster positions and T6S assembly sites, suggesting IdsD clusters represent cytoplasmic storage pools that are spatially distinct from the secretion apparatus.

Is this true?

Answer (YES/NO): NO